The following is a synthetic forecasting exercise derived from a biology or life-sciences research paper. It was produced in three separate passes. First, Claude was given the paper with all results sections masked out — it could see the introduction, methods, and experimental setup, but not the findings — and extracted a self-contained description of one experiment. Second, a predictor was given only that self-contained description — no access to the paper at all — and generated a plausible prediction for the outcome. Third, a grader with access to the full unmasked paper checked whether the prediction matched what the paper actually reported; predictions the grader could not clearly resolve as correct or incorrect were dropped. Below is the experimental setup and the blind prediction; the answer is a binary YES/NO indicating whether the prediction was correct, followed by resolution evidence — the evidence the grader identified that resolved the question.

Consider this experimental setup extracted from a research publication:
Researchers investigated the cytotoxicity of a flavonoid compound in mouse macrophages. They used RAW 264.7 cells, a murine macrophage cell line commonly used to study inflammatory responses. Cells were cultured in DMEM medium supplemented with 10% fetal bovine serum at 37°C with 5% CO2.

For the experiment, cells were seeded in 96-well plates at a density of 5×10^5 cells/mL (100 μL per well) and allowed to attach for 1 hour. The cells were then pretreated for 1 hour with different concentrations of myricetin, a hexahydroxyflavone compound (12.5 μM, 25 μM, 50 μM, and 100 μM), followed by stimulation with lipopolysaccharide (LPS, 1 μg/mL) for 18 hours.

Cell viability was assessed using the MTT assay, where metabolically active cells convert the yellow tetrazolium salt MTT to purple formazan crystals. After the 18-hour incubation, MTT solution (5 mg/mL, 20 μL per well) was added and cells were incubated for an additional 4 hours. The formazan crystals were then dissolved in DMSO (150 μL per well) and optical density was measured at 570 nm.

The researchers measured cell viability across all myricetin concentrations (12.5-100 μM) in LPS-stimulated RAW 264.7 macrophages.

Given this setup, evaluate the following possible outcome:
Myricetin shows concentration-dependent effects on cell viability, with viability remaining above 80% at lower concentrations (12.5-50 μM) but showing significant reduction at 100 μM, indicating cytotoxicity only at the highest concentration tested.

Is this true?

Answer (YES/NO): NO